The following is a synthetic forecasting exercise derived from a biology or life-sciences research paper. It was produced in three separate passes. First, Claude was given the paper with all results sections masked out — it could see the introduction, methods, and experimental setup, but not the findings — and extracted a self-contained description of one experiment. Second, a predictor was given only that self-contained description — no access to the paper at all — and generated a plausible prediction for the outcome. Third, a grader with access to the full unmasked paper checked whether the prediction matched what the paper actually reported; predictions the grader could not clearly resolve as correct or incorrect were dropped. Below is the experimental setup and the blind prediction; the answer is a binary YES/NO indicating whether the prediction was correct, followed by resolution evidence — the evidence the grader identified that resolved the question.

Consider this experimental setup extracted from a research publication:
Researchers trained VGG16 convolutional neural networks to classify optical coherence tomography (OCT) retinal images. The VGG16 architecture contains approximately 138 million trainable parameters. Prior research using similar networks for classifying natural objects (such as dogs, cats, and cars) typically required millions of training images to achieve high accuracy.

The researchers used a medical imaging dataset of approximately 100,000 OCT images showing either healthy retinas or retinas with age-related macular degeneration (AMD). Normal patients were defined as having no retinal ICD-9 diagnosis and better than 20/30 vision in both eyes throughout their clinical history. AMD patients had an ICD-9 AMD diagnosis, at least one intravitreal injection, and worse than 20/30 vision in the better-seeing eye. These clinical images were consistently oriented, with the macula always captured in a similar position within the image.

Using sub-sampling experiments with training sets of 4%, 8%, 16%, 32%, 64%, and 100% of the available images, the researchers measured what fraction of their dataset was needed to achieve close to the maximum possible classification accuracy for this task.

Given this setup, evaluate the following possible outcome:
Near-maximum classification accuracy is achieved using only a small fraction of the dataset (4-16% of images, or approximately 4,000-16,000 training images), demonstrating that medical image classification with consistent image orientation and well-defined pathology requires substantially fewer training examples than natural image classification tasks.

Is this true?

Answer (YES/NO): NO